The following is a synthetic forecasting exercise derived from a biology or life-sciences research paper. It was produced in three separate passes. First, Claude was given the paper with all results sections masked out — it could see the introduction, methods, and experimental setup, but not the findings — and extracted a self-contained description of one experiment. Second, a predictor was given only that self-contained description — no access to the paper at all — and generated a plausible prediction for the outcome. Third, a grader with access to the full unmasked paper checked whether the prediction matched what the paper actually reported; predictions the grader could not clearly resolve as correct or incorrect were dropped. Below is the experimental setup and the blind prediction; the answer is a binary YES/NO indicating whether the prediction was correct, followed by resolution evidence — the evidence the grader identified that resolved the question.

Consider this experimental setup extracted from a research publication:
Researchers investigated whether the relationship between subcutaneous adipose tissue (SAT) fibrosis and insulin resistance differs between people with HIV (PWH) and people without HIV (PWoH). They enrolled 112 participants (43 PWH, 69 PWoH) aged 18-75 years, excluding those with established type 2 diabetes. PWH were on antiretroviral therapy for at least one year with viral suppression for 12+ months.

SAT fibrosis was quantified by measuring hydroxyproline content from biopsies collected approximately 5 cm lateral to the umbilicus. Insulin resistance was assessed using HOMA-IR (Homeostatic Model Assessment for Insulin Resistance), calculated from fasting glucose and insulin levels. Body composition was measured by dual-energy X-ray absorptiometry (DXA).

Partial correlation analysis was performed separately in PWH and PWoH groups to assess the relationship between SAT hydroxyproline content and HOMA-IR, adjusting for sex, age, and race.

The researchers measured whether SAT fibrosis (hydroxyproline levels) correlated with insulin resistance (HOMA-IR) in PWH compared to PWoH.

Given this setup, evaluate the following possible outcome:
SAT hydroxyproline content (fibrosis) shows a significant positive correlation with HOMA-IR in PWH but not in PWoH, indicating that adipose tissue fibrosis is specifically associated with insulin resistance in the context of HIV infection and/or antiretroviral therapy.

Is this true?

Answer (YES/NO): NO